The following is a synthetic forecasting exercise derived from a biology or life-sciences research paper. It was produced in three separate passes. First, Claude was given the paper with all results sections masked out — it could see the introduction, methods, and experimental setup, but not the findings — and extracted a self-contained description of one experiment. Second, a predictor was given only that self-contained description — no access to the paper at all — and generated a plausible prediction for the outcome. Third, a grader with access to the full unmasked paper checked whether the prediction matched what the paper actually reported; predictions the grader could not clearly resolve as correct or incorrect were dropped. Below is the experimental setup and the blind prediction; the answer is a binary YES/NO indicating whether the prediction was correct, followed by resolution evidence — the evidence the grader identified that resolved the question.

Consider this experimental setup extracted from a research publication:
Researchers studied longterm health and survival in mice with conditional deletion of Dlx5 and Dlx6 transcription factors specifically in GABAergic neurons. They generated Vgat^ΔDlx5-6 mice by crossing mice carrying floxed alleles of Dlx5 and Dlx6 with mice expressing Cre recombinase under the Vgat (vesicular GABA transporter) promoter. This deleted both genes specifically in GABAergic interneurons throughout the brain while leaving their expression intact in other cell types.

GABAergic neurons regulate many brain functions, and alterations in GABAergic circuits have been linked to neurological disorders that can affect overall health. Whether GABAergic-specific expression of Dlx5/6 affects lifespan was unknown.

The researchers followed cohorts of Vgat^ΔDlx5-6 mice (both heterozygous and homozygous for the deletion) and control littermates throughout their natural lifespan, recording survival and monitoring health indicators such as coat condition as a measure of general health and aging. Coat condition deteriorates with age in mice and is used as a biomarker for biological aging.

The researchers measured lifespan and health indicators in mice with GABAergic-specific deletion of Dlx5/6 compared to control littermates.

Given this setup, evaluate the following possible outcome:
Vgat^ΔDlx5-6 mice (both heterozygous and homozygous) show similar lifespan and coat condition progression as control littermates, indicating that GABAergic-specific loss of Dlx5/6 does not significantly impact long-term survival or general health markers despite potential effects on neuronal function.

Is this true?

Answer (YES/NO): NO